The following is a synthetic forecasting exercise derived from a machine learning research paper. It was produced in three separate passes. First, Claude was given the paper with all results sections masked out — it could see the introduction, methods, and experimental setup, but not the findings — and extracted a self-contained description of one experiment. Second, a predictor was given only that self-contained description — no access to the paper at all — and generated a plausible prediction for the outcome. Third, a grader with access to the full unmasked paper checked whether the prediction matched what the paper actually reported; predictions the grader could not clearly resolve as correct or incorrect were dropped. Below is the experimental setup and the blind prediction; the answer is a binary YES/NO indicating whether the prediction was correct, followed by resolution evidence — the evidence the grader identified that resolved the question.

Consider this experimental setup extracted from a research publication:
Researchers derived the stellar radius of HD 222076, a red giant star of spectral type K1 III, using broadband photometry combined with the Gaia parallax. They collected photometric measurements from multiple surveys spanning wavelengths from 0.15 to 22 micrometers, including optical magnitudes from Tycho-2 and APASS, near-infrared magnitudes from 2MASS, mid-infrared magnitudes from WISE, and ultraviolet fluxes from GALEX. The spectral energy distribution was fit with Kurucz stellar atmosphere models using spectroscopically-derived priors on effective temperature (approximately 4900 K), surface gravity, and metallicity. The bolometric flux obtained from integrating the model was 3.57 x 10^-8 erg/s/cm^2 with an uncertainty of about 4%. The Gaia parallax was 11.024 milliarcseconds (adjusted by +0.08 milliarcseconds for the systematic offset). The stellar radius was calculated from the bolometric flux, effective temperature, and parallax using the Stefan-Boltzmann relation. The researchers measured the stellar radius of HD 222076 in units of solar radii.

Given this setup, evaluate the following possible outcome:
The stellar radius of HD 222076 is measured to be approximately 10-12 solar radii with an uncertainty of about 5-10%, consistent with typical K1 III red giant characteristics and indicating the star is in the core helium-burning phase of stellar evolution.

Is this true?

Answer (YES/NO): NO